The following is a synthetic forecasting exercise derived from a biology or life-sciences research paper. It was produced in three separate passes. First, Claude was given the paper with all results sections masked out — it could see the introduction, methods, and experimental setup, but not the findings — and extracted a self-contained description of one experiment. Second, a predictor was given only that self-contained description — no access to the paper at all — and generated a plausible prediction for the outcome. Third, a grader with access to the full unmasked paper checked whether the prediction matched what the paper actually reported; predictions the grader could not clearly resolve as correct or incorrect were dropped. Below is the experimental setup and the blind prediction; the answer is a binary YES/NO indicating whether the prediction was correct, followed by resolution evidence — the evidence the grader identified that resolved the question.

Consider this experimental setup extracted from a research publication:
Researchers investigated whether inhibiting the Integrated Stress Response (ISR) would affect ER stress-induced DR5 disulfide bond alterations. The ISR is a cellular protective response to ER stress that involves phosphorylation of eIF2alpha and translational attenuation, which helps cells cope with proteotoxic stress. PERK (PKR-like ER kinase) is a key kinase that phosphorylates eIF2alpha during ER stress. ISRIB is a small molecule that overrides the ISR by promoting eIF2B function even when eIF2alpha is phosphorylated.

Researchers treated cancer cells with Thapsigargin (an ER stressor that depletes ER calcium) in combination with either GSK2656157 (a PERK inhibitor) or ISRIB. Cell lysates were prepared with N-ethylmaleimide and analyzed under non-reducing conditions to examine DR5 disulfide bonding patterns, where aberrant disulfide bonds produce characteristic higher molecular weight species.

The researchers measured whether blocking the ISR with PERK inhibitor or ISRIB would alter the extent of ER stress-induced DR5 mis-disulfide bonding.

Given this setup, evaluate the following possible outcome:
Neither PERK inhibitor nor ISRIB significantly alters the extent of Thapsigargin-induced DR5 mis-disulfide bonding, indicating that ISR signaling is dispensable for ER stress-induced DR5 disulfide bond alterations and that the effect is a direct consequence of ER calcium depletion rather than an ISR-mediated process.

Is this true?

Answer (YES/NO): NO